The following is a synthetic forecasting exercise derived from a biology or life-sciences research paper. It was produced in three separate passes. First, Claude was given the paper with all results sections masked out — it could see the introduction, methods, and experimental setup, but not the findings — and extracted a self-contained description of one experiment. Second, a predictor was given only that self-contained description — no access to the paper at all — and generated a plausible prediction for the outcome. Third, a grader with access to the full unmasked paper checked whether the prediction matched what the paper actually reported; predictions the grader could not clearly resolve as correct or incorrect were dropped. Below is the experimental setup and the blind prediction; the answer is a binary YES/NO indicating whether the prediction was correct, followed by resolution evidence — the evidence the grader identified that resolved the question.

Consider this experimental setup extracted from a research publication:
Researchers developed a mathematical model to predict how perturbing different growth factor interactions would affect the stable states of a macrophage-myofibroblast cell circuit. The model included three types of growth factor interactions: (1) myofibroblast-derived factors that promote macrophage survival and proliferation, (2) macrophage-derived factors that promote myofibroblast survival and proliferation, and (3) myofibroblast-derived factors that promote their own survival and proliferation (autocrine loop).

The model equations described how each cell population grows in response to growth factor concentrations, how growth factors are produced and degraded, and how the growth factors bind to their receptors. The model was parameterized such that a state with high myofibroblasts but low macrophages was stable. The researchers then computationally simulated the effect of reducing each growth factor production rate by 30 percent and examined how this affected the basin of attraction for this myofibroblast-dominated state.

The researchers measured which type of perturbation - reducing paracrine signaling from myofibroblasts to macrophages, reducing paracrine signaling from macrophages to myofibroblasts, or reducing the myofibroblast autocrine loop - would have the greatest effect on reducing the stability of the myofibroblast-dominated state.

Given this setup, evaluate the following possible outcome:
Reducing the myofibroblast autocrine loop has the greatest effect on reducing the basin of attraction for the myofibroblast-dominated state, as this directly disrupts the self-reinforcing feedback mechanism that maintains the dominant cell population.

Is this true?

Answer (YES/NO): YES